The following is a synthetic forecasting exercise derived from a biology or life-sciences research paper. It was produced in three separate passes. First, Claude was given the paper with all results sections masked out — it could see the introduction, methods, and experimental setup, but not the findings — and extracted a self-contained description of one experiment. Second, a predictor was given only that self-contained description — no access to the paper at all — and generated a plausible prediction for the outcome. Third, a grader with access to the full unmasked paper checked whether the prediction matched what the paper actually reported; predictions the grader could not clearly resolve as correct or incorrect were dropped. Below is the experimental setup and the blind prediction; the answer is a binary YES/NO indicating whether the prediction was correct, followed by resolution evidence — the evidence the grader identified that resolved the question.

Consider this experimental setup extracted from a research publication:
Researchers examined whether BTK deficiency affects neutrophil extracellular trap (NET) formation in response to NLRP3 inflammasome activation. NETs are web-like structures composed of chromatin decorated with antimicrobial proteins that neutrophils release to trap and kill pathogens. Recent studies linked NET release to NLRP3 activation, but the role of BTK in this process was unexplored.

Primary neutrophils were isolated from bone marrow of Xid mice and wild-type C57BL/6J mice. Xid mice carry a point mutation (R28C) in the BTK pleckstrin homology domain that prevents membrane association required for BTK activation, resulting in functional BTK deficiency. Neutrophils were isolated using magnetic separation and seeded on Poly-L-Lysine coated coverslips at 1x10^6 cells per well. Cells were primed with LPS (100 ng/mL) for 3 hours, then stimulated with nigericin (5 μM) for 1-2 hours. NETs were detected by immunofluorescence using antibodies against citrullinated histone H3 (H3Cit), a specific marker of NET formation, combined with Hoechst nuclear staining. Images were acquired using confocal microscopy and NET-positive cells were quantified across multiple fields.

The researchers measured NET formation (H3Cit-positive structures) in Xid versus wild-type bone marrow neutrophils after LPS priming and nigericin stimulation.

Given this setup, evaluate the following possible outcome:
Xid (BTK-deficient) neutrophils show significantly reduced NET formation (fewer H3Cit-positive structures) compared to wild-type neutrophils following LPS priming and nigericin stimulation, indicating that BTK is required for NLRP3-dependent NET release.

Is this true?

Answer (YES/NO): NO